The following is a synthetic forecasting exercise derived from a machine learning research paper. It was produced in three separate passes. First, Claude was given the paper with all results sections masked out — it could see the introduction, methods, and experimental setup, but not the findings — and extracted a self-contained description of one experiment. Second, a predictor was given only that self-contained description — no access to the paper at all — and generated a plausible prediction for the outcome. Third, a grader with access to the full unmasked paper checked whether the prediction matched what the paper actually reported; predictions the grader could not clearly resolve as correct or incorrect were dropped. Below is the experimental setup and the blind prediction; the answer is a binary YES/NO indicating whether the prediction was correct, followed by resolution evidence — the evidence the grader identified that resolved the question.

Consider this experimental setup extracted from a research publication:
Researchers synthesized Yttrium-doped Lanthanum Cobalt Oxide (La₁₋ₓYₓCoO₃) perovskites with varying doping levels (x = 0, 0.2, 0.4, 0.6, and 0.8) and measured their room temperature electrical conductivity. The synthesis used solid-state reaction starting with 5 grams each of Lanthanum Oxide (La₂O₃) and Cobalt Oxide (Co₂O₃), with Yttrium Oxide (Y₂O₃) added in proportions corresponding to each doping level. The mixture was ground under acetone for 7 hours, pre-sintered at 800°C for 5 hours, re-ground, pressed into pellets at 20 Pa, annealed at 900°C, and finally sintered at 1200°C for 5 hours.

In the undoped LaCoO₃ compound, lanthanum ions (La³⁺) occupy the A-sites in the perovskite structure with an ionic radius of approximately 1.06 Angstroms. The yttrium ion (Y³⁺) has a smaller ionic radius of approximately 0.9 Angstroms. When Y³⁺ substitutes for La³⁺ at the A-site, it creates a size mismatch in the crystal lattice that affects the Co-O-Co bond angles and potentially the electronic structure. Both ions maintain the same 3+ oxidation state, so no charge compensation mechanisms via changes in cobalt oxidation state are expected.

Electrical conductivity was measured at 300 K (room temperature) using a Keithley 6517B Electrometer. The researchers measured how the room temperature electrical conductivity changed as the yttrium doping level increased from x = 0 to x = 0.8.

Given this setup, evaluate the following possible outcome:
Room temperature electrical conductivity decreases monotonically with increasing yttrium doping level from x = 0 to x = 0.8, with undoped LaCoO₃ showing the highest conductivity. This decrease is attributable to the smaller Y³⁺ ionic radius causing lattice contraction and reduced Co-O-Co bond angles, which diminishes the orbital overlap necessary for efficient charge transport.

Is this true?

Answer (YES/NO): NO